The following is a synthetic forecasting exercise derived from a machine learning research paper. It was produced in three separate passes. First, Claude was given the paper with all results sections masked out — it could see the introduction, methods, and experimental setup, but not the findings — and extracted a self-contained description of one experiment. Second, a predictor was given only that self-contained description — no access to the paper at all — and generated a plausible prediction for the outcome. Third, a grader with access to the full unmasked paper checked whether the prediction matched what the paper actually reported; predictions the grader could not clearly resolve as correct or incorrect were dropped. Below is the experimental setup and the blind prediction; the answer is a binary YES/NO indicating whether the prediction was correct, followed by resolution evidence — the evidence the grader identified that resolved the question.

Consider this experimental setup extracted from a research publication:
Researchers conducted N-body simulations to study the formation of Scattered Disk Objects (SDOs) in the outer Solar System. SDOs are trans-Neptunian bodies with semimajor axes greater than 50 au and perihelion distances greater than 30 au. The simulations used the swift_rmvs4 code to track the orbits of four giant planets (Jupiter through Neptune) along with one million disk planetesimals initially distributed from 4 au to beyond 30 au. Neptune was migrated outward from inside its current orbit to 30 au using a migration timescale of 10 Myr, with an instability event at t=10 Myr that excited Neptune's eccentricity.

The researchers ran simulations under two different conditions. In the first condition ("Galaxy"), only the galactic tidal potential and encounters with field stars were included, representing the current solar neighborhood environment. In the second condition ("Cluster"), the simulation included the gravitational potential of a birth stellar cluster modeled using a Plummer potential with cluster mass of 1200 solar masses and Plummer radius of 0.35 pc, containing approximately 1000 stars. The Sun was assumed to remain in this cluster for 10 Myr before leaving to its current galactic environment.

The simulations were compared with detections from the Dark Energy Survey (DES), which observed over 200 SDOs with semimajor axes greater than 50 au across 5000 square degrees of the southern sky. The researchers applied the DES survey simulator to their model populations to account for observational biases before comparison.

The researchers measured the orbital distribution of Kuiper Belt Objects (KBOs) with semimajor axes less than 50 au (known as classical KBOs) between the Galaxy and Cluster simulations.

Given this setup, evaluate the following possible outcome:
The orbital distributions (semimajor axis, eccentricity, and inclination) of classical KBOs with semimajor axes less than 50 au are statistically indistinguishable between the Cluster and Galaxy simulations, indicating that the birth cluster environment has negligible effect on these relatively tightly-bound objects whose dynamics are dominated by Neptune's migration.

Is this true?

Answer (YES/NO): YES